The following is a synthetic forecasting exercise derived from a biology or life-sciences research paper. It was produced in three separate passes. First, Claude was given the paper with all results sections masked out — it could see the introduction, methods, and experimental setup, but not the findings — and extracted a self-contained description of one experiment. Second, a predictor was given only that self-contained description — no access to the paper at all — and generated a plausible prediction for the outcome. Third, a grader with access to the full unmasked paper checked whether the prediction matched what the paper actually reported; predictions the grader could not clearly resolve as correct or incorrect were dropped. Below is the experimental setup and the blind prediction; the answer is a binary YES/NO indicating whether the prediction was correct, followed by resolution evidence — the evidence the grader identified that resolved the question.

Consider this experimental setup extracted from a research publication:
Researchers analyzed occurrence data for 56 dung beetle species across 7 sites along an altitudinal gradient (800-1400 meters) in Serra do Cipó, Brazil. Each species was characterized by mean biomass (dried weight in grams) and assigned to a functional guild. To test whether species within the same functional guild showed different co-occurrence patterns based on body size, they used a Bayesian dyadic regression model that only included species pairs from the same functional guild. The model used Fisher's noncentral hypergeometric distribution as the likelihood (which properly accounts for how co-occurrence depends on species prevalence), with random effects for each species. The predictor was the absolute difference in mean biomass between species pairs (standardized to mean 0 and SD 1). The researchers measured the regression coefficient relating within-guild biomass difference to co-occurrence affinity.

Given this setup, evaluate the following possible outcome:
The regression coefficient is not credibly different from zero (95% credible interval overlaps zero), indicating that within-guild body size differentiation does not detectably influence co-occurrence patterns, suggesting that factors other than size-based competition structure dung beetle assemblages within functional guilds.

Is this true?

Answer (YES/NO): NO